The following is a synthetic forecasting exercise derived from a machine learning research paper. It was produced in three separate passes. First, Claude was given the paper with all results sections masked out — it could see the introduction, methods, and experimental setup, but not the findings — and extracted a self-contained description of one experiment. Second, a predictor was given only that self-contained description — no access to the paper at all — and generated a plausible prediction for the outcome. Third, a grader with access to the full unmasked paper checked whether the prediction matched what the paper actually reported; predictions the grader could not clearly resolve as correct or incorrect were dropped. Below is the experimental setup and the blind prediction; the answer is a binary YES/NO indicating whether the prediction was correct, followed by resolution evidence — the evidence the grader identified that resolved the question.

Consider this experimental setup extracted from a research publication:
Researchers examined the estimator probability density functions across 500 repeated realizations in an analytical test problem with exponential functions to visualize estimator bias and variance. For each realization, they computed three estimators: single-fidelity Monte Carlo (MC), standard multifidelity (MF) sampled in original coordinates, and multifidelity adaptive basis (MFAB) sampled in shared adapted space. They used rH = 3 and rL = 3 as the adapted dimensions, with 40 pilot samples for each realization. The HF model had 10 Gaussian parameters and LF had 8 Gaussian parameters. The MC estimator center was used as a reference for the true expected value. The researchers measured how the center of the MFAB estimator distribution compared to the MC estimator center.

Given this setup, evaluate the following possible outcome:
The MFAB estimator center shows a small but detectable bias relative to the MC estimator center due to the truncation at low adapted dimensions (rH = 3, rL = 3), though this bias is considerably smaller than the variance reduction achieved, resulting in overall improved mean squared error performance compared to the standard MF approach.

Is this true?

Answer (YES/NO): NO